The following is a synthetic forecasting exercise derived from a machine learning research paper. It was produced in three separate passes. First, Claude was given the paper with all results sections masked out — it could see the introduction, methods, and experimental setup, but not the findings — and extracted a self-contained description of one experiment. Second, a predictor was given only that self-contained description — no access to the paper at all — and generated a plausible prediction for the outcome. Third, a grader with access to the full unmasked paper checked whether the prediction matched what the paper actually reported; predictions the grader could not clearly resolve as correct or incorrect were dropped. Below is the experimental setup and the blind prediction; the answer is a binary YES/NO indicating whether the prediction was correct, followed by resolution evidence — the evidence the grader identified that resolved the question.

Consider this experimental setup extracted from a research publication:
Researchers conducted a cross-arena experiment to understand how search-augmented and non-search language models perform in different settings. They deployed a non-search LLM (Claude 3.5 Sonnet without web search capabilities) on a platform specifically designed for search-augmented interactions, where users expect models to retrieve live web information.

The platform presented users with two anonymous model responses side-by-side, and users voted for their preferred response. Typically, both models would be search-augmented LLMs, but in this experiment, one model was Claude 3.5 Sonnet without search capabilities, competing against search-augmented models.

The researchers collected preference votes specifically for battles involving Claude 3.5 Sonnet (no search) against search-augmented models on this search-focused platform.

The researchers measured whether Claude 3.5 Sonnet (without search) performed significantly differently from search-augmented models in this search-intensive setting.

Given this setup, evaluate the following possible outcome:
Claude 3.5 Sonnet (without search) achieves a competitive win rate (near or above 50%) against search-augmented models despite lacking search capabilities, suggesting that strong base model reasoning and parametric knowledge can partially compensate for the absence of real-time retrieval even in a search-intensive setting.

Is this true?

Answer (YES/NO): NO